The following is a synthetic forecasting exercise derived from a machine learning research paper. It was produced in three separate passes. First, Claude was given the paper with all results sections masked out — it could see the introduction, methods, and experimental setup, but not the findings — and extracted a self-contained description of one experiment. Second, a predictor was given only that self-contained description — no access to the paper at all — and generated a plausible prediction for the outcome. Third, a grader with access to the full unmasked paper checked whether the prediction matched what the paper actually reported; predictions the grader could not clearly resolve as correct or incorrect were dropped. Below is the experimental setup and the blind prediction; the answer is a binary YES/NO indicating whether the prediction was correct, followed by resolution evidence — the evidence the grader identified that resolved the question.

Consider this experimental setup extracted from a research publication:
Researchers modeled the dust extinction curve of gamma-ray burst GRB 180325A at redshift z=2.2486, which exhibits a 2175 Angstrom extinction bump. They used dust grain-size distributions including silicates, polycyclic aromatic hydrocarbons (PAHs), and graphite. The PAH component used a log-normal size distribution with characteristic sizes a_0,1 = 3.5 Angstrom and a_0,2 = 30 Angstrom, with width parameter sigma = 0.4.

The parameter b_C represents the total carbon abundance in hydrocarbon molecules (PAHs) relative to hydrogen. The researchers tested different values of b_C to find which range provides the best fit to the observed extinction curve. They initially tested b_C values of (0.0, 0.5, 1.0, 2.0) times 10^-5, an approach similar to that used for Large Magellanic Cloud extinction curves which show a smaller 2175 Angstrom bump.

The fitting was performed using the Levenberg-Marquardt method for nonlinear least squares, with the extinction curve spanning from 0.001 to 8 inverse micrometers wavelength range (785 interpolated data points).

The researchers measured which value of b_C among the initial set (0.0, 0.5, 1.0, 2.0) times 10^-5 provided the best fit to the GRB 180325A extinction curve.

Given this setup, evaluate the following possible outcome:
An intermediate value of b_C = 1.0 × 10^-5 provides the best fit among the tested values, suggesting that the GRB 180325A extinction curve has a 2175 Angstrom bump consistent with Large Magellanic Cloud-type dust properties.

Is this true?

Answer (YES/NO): NO